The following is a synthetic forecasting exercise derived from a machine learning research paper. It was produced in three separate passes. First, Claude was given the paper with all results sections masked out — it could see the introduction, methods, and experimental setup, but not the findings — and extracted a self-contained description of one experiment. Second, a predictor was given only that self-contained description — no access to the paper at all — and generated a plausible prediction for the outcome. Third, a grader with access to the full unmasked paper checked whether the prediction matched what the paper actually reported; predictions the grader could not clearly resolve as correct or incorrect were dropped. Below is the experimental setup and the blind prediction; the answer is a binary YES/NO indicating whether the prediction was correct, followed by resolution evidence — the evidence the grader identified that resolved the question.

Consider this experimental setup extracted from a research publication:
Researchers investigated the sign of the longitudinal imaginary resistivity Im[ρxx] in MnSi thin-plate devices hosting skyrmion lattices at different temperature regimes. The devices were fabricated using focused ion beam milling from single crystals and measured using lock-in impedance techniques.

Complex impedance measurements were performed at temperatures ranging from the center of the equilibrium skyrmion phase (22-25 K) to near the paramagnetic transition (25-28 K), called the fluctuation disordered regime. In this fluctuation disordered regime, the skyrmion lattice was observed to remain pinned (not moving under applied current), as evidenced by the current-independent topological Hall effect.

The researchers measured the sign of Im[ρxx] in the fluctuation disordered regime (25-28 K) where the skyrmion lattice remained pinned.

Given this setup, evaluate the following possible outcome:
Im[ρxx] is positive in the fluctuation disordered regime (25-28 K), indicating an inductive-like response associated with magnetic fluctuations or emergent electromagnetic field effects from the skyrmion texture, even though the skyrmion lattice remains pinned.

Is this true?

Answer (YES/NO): YES